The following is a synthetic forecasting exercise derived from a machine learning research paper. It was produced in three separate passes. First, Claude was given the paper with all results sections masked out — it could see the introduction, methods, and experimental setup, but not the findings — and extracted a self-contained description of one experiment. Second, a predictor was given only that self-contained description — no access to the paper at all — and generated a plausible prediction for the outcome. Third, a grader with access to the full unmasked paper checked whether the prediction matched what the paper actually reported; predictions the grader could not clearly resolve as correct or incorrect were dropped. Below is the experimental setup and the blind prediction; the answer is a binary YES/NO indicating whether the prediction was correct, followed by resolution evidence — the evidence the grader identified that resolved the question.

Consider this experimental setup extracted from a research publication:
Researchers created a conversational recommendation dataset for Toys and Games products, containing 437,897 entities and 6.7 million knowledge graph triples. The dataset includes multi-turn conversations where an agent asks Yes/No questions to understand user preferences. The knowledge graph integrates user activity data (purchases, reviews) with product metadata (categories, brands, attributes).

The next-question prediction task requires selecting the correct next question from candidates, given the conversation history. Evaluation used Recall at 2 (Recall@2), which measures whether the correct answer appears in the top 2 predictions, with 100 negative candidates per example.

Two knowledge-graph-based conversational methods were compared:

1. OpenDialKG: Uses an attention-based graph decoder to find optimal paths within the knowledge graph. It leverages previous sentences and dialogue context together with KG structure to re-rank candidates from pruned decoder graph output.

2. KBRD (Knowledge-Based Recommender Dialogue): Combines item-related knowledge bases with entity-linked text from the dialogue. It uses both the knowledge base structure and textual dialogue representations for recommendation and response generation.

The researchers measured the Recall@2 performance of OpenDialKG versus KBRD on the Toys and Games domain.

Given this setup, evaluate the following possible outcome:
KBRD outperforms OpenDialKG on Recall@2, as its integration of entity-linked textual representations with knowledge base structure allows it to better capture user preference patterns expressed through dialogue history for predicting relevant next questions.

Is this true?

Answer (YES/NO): YES